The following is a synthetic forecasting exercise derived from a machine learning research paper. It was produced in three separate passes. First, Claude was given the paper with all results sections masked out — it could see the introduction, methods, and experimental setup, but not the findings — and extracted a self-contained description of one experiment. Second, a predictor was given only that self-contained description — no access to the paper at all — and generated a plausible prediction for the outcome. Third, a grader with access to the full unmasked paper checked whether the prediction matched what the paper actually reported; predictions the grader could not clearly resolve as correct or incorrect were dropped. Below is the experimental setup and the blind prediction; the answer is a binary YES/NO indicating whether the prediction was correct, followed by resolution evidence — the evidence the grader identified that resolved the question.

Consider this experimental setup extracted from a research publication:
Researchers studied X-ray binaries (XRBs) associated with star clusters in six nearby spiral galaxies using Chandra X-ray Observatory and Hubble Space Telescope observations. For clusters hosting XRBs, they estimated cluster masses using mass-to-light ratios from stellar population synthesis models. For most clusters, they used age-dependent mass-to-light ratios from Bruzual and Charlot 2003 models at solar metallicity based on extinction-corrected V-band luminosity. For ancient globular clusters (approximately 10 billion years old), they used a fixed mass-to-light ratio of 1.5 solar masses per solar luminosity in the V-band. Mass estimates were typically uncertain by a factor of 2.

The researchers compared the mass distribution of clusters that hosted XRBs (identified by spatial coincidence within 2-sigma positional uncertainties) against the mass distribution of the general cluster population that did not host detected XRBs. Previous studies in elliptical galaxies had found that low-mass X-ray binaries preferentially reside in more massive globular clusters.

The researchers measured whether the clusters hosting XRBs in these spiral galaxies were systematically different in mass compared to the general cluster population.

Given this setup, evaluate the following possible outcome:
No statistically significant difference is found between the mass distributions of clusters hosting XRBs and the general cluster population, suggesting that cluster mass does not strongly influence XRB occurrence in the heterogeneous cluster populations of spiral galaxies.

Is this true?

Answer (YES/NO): NO